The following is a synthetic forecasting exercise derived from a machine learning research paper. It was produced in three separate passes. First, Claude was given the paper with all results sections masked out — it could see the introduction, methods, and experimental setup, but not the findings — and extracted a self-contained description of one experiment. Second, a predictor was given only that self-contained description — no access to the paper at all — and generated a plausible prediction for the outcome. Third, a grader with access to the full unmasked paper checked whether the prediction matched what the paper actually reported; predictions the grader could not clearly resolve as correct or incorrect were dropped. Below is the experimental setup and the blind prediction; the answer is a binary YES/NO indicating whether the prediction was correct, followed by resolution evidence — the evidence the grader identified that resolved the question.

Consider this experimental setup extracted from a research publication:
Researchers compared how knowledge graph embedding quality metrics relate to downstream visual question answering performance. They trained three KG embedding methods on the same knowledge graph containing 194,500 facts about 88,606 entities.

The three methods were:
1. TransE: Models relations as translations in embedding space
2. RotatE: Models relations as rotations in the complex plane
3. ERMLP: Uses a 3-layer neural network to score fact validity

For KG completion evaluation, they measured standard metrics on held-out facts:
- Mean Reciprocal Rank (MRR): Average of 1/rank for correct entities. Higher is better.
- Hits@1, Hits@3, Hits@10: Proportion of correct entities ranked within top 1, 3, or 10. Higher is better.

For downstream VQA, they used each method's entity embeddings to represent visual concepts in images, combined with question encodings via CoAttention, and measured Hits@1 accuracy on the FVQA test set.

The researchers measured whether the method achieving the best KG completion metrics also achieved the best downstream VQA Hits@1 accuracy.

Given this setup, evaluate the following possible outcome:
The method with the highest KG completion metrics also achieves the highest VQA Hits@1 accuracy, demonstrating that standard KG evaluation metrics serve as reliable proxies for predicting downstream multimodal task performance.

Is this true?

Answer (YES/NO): NO